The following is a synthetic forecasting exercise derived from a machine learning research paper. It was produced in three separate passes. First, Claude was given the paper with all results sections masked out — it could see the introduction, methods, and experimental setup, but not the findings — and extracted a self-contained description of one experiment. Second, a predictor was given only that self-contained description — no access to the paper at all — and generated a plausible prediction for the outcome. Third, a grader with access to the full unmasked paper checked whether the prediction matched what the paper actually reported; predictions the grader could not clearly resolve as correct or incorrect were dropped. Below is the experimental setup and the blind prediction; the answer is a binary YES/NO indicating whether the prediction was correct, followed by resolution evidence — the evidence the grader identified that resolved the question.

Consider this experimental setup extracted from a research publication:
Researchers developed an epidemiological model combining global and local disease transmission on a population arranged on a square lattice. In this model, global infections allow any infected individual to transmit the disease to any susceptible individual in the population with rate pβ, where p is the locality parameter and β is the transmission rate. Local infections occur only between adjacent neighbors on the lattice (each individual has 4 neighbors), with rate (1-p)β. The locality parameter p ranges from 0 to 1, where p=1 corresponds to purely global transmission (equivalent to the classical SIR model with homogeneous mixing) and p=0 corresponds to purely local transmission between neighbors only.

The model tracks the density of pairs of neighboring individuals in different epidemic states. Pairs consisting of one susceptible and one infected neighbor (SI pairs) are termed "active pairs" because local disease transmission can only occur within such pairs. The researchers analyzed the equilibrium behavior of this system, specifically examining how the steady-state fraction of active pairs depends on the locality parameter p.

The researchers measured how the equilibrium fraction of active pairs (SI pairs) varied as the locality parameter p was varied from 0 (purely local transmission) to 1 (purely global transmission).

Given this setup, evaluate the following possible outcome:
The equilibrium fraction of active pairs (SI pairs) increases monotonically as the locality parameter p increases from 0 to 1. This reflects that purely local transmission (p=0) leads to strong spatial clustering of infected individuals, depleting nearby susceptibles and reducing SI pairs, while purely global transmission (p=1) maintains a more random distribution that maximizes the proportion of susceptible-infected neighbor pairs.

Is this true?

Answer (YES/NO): NO